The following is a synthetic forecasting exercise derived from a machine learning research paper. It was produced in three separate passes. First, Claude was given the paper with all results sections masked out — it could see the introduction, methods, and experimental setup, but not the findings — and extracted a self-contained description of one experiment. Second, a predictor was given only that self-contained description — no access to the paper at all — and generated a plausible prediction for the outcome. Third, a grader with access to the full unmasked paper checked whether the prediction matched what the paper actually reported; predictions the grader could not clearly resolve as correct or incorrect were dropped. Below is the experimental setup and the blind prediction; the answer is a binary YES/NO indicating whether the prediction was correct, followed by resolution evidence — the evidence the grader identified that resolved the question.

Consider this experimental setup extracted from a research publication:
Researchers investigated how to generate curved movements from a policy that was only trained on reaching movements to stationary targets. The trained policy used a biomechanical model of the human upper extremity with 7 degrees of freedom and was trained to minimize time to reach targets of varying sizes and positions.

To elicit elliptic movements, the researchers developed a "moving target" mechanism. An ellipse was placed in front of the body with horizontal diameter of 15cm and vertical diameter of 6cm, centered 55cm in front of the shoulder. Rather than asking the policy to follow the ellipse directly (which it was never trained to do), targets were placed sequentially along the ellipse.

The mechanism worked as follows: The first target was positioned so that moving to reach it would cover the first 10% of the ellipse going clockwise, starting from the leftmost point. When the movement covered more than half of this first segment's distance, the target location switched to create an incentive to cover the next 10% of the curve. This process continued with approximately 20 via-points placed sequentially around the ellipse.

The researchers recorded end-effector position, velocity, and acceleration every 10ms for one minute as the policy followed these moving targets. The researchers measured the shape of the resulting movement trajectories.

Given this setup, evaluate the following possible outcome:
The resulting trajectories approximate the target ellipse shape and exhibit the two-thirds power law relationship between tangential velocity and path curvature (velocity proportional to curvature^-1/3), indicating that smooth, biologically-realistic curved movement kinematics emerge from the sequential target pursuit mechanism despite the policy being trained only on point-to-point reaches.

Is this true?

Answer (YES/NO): YES